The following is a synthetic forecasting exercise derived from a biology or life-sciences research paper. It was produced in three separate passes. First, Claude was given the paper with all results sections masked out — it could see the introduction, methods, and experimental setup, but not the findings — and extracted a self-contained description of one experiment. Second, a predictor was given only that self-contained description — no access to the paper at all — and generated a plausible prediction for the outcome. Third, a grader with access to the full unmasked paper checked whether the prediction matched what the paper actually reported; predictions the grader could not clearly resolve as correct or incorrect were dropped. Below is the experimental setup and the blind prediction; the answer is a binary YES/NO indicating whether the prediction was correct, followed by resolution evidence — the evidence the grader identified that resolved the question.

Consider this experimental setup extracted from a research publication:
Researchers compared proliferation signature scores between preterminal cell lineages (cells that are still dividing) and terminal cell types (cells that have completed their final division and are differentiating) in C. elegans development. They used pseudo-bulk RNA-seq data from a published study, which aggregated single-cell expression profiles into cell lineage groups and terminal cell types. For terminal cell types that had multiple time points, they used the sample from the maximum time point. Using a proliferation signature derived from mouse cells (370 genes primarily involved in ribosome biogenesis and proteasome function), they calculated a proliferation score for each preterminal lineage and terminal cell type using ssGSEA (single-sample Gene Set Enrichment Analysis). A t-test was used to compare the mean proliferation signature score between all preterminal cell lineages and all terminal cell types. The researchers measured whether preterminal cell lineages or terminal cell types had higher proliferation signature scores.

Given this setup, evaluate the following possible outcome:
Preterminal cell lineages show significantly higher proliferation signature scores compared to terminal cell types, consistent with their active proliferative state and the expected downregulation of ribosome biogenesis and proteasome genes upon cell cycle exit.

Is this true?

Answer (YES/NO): YES